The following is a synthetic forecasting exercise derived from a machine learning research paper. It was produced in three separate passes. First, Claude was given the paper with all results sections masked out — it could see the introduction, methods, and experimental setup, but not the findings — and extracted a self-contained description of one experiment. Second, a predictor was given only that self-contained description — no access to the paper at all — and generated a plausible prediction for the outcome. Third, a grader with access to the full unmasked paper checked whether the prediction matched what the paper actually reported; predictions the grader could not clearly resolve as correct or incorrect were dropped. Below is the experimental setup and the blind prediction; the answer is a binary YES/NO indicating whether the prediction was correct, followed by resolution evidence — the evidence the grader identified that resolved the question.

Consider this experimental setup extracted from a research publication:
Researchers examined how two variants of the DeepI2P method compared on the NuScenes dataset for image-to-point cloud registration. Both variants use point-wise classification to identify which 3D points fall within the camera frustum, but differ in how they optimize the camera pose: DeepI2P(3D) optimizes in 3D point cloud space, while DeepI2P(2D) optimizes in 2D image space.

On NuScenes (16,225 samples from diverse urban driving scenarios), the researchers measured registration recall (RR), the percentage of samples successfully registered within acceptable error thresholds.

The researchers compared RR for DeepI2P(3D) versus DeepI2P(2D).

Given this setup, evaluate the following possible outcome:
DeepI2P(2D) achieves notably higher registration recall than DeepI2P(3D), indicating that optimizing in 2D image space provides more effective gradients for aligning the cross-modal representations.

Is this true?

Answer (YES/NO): YES